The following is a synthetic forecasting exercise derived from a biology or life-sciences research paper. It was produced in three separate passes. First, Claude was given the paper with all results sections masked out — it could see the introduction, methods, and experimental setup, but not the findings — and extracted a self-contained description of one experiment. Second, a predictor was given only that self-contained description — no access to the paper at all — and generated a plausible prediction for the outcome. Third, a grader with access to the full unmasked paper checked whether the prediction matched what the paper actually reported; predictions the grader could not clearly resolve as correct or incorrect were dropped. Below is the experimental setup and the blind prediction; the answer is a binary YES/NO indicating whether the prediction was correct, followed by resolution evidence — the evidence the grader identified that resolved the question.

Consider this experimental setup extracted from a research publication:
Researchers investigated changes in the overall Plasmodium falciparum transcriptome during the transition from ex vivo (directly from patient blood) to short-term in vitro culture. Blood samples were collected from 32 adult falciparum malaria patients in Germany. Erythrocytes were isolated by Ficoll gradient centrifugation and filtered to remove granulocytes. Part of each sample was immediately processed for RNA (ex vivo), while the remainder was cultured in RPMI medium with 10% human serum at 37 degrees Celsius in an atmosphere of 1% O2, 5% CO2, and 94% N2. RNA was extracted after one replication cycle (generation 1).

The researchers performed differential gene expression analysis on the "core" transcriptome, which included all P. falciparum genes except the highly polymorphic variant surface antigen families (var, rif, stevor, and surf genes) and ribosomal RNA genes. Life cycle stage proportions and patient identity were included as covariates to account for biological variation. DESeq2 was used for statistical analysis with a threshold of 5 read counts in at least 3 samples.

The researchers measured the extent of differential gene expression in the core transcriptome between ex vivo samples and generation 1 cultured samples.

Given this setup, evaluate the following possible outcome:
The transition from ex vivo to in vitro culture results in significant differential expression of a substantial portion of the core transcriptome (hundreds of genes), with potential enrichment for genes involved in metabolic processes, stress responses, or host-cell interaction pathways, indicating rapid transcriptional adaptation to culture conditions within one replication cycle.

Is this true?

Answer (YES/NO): YES